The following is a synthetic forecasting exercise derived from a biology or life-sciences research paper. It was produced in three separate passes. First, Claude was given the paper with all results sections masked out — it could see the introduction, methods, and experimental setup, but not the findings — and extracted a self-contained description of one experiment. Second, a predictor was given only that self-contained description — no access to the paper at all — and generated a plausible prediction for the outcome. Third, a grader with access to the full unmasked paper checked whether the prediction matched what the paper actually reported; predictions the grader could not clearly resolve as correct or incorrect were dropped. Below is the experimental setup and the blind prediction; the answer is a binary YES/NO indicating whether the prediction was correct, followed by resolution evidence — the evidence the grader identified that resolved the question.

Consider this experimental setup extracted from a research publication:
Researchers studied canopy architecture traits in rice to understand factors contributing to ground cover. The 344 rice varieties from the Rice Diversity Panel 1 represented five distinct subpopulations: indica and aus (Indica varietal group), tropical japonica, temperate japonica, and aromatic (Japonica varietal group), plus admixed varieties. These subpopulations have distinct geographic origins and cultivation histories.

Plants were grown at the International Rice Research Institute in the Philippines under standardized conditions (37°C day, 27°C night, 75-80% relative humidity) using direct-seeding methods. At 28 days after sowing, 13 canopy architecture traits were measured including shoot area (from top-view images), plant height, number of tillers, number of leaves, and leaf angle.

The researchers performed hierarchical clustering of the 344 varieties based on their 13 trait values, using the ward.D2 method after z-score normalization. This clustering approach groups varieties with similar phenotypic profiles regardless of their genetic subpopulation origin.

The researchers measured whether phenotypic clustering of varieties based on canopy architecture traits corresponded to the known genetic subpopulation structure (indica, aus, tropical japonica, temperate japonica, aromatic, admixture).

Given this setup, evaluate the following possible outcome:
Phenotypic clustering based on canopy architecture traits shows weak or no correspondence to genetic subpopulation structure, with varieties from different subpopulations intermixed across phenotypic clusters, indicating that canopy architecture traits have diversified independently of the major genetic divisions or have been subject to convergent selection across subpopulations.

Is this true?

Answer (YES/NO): NO